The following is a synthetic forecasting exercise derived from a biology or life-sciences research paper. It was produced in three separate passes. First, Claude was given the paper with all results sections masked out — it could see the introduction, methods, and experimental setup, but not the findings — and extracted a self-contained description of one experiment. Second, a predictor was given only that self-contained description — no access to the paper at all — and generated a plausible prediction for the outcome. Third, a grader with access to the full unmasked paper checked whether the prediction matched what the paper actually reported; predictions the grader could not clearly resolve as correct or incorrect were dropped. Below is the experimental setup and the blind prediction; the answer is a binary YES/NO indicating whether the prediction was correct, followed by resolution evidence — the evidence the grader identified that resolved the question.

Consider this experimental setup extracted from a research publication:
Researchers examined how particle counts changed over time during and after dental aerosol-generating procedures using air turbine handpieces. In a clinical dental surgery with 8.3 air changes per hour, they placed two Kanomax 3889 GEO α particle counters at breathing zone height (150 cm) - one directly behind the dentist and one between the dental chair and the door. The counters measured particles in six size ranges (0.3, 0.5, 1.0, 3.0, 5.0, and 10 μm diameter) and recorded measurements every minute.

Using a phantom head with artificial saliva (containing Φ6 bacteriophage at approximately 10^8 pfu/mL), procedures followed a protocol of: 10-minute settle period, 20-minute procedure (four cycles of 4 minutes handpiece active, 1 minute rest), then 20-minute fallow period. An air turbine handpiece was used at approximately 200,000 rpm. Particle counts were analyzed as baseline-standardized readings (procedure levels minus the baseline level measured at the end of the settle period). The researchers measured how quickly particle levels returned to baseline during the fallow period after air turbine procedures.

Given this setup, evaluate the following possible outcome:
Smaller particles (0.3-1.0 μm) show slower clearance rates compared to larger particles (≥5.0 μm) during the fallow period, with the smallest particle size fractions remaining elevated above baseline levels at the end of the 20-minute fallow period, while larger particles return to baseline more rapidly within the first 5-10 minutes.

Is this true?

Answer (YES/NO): NO